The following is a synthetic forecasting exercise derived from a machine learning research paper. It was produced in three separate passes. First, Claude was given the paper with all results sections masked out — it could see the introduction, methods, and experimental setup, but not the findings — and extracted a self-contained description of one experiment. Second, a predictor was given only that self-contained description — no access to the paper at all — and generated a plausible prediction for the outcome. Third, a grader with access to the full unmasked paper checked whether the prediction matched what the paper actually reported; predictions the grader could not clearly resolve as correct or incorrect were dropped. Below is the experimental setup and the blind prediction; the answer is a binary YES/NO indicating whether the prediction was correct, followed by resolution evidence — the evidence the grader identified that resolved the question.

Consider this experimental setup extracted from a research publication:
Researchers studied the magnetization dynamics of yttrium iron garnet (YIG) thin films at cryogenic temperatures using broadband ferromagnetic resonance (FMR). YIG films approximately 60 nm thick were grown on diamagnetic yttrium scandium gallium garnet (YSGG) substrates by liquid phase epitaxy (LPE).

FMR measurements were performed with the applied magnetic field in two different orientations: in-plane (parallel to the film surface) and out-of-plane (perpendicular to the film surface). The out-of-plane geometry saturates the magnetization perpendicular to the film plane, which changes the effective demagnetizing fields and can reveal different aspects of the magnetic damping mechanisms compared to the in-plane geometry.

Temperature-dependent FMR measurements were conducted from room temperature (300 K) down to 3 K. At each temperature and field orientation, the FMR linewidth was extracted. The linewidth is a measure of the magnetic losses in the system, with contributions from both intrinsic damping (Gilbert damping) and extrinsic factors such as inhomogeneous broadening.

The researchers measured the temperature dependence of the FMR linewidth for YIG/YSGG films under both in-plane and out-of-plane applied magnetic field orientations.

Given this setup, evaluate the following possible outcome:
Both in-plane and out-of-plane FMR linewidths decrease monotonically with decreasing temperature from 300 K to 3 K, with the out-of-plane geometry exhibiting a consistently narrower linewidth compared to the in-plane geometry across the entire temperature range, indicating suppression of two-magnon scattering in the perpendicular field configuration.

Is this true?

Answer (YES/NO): NO